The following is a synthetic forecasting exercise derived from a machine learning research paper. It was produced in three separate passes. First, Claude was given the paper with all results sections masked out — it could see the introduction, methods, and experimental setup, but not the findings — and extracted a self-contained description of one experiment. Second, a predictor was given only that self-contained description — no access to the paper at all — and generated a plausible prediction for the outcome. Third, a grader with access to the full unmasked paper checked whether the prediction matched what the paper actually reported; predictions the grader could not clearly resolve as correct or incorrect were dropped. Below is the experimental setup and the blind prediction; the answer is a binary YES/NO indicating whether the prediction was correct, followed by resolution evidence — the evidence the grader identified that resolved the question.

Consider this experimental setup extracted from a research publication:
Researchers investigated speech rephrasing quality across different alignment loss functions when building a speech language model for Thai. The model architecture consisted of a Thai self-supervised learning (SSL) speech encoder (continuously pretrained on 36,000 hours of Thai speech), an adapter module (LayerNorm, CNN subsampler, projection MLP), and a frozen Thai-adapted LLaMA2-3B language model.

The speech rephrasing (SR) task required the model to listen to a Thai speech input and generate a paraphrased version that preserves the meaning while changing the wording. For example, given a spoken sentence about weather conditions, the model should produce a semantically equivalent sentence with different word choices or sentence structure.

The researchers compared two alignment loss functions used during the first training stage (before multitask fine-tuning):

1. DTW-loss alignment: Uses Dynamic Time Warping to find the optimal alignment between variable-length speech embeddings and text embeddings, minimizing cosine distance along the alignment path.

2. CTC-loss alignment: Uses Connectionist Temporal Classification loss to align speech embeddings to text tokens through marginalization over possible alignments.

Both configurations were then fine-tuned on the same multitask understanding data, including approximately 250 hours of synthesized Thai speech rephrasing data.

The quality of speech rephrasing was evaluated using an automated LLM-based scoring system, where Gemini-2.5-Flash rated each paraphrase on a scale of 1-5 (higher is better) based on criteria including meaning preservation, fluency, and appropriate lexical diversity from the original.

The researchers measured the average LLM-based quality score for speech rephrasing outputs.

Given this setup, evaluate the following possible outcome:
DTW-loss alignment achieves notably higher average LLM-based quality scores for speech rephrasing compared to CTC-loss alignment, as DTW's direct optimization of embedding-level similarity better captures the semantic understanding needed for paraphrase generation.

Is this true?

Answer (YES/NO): NO